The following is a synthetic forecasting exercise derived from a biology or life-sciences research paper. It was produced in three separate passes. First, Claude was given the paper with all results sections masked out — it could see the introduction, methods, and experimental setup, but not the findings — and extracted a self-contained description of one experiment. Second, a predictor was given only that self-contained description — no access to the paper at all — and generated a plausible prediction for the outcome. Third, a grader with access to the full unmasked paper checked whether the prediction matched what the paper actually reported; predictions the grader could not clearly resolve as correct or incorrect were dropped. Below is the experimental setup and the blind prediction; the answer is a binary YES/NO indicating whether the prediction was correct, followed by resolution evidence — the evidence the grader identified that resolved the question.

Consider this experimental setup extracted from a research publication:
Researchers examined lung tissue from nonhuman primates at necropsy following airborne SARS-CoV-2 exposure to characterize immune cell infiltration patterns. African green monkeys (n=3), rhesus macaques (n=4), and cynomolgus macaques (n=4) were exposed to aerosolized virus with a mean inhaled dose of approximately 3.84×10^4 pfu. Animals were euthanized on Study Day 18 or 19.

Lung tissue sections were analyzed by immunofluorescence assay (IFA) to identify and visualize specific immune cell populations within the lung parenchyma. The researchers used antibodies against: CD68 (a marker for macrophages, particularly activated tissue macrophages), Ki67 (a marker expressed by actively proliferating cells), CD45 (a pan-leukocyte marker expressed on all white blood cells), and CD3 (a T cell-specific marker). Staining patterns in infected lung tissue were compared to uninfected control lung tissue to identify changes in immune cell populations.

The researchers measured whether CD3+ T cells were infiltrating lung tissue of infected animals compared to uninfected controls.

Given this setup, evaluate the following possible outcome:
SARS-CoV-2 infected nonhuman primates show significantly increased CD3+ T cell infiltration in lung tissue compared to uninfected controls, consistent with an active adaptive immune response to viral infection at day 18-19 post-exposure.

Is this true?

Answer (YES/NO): YES